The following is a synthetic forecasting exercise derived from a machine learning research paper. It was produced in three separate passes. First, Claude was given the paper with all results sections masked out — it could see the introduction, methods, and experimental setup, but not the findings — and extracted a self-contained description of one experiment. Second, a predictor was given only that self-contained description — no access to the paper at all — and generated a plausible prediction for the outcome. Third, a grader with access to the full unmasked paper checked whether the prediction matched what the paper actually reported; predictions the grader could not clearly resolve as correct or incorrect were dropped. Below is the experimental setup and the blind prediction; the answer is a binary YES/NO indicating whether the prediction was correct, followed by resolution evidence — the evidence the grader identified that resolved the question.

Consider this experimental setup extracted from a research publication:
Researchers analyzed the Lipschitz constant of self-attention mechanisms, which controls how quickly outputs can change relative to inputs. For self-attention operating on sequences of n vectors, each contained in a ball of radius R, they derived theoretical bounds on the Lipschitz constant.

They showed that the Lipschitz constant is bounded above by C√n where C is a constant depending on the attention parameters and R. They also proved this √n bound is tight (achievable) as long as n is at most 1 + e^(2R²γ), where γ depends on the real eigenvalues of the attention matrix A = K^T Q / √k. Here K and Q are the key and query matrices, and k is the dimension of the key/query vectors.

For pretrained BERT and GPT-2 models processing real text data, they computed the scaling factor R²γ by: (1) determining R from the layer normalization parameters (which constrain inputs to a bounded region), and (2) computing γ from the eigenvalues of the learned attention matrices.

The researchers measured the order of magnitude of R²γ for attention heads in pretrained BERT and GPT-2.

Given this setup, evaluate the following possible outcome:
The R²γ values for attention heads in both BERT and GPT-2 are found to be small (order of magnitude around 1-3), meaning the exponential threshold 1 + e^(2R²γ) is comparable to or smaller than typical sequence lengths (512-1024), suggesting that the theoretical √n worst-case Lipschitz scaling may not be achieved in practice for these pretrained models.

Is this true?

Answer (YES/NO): NO